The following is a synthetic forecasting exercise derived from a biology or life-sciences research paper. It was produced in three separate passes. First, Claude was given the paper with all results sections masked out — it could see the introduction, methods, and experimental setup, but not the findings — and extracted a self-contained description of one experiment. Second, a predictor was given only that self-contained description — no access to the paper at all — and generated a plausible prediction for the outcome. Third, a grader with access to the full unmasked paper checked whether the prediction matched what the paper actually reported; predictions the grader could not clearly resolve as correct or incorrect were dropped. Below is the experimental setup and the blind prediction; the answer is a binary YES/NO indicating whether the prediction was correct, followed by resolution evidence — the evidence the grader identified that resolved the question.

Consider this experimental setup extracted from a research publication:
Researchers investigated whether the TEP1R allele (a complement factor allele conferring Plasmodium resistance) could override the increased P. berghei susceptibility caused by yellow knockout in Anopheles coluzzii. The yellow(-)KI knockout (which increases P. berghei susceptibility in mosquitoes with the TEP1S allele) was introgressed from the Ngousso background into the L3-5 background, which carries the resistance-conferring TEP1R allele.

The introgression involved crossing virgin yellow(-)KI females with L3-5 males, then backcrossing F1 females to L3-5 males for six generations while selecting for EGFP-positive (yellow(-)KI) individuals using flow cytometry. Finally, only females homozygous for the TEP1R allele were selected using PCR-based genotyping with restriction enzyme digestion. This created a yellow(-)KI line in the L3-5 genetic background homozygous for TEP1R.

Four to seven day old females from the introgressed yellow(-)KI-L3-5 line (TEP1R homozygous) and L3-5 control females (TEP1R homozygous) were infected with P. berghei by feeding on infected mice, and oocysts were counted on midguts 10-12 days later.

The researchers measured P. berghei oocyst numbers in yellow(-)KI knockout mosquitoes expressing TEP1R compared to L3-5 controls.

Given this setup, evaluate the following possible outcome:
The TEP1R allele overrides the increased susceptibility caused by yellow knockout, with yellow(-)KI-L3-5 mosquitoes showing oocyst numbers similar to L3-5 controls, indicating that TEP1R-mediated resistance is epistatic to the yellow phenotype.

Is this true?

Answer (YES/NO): YES